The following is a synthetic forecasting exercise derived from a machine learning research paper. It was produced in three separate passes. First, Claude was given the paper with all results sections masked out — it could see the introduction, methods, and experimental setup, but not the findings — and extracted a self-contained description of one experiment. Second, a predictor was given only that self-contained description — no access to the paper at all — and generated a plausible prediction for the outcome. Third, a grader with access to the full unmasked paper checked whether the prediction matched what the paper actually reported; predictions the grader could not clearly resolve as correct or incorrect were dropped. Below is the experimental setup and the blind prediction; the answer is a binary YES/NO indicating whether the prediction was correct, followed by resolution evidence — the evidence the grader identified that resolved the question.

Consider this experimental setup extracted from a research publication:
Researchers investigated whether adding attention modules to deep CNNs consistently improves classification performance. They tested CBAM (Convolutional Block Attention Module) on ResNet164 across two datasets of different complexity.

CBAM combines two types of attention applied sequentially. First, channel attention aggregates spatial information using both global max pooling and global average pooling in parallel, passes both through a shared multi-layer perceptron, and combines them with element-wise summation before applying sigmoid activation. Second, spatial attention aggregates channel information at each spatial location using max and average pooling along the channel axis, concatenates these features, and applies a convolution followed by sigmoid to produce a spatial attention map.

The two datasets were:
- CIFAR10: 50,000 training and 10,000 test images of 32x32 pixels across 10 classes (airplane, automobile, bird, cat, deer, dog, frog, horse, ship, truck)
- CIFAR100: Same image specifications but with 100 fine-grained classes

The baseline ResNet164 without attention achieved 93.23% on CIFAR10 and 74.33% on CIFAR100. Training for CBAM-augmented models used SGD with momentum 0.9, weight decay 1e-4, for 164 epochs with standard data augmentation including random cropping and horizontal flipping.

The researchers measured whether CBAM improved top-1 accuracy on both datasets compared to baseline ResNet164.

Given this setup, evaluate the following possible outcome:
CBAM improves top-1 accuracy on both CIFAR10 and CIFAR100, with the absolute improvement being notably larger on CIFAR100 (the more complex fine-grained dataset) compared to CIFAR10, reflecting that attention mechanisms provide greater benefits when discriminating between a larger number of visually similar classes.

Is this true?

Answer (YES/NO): NO